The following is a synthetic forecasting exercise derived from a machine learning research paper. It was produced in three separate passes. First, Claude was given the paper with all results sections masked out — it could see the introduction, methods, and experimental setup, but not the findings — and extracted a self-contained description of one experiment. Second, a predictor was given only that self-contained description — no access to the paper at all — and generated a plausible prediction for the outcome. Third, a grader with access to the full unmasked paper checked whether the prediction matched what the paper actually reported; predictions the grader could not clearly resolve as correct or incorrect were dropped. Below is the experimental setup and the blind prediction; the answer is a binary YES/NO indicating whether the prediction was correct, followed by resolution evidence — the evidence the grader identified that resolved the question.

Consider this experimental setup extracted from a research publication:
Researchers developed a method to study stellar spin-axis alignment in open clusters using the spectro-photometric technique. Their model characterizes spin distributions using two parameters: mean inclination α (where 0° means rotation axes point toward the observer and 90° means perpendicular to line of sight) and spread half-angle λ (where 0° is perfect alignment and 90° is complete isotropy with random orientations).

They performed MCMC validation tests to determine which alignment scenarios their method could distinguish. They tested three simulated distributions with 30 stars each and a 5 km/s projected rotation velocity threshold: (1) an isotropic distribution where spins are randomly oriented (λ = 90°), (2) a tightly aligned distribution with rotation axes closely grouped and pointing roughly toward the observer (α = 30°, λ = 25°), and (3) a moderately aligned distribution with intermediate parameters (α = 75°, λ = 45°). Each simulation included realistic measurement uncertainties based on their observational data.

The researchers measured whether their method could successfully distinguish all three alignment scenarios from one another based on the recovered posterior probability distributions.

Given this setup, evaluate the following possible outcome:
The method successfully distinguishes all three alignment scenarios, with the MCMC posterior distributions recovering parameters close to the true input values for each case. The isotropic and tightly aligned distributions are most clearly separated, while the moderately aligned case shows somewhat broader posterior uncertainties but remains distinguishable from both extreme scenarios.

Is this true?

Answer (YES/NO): NO